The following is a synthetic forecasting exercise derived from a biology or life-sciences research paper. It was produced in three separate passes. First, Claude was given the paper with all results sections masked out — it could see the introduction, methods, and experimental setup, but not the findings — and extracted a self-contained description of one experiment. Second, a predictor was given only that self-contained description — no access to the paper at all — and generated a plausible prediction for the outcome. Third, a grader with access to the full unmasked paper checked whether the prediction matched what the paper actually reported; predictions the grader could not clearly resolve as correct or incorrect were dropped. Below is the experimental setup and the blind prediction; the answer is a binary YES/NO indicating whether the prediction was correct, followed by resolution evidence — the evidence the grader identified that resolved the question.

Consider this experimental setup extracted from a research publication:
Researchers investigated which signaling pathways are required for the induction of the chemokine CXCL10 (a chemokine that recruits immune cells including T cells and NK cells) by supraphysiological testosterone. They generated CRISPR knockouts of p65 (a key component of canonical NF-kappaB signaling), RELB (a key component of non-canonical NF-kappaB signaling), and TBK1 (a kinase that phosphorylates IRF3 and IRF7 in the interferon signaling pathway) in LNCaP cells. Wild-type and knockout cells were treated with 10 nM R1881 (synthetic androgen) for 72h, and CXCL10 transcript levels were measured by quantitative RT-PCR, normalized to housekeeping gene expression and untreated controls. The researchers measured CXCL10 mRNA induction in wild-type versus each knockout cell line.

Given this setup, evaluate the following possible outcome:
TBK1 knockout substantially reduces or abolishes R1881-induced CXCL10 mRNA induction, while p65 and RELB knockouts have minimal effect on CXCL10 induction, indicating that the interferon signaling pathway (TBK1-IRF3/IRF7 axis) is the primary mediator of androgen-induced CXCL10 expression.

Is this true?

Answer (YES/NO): NO